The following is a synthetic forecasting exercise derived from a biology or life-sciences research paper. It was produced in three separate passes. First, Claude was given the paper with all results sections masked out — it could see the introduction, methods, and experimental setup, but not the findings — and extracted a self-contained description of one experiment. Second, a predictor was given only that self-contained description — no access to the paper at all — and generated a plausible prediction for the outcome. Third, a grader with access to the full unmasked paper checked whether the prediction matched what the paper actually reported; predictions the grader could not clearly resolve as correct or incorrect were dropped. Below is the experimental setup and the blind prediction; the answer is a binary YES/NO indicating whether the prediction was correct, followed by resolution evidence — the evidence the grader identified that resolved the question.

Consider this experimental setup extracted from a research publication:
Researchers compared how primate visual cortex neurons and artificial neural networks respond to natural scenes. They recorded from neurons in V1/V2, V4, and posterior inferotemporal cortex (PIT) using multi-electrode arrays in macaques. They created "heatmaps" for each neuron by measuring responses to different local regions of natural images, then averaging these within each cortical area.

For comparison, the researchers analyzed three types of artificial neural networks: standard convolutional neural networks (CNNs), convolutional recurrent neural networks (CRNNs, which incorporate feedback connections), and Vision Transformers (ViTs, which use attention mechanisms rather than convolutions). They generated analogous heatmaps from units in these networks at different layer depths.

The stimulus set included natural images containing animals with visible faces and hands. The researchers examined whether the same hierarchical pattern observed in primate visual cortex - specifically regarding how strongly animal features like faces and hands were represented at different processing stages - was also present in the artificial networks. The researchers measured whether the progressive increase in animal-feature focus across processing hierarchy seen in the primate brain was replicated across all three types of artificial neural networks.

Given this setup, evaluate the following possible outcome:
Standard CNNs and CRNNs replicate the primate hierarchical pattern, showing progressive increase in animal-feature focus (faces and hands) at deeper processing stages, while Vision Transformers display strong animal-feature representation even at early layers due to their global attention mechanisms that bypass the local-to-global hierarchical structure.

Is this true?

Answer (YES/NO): NO